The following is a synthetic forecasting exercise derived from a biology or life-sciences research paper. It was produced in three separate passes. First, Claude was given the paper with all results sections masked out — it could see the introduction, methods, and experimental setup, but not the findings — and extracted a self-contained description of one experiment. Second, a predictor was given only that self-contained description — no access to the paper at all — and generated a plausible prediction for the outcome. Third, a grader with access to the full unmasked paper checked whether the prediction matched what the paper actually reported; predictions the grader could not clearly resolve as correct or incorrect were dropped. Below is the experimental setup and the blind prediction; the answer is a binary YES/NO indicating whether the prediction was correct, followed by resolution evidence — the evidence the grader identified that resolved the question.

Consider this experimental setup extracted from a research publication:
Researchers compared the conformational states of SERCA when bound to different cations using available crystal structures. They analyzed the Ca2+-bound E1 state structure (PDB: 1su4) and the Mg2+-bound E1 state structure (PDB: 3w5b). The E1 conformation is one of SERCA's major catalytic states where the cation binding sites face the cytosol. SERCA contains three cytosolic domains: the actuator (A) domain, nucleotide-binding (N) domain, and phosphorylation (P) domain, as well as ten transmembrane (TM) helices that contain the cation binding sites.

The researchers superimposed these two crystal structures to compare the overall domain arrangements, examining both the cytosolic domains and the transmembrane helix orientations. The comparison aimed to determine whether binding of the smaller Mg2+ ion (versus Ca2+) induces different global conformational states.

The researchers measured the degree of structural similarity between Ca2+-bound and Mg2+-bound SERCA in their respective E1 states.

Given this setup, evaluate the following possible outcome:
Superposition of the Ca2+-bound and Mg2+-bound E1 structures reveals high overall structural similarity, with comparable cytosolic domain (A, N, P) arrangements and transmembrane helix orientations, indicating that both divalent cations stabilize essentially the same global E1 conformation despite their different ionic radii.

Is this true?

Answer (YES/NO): NO